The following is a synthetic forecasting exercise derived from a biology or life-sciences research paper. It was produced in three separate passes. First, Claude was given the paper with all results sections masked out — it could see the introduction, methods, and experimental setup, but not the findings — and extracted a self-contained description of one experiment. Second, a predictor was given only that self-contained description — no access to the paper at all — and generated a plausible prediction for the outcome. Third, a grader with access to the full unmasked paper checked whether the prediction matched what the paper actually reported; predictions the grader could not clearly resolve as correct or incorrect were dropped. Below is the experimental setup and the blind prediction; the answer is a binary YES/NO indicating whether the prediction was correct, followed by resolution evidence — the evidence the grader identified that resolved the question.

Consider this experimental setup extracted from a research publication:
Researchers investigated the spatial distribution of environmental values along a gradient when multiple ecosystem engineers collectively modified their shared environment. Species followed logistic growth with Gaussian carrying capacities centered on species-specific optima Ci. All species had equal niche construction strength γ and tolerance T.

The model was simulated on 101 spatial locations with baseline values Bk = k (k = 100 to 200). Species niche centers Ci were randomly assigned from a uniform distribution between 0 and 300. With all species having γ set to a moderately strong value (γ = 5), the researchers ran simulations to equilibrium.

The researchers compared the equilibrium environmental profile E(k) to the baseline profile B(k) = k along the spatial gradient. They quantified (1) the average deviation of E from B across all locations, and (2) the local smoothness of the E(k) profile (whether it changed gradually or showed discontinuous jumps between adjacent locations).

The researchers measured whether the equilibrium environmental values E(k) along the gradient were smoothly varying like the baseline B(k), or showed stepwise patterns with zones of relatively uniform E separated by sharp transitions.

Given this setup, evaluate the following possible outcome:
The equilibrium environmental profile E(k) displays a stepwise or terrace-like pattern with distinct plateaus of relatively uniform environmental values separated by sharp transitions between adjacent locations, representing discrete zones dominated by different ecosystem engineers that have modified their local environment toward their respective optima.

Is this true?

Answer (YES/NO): YES